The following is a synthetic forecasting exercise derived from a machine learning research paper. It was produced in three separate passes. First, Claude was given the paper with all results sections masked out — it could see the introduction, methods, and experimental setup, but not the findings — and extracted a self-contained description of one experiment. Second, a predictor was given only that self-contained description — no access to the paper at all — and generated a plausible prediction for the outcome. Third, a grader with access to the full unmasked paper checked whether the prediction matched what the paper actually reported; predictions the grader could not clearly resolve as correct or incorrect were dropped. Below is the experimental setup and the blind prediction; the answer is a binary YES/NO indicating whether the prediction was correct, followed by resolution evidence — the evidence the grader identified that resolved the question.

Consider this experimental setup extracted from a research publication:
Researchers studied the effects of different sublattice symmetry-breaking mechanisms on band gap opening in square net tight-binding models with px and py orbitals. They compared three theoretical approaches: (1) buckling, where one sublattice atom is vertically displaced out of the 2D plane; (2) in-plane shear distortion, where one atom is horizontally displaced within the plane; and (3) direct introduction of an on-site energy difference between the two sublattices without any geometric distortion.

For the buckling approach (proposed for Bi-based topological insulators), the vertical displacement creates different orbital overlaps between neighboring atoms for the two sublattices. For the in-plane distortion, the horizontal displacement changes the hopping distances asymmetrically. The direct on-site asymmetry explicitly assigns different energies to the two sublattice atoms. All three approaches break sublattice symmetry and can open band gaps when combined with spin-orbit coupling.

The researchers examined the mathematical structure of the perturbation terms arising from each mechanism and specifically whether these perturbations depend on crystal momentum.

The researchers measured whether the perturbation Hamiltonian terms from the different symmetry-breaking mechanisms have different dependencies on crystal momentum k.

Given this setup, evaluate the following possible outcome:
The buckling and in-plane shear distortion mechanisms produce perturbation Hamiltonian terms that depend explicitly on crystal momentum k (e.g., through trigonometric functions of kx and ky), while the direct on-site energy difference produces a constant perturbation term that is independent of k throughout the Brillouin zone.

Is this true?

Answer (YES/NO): YES